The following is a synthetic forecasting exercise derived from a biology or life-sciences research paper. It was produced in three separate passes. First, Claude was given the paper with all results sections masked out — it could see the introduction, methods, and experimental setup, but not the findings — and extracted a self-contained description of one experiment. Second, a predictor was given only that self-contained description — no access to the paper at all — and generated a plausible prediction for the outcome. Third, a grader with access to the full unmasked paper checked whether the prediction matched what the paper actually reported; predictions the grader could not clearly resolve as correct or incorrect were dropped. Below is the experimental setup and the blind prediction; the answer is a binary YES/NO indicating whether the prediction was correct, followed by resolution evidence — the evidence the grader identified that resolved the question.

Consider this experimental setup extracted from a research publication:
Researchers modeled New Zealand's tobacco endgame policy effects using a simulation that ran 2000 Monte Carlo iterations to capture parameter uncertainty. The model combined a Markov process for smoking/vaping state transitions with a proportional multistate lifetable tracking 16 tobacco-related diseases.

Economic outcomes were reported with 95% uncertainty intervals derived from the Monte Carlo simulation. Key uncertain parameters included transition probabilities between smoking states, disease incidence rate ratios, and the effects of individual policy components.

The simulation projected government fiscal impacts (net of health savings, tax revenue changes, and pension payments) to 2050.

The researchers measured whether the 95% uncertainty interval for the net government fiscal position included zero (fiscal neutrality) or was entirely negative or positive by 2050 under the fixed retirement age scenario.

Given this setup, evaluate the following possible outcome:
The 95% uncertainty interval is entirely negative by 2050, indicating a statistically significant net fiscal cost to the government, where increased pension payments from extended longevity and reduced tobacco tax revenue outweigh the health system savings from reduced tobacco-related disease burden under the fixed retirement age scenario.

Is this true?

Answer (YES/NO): YES